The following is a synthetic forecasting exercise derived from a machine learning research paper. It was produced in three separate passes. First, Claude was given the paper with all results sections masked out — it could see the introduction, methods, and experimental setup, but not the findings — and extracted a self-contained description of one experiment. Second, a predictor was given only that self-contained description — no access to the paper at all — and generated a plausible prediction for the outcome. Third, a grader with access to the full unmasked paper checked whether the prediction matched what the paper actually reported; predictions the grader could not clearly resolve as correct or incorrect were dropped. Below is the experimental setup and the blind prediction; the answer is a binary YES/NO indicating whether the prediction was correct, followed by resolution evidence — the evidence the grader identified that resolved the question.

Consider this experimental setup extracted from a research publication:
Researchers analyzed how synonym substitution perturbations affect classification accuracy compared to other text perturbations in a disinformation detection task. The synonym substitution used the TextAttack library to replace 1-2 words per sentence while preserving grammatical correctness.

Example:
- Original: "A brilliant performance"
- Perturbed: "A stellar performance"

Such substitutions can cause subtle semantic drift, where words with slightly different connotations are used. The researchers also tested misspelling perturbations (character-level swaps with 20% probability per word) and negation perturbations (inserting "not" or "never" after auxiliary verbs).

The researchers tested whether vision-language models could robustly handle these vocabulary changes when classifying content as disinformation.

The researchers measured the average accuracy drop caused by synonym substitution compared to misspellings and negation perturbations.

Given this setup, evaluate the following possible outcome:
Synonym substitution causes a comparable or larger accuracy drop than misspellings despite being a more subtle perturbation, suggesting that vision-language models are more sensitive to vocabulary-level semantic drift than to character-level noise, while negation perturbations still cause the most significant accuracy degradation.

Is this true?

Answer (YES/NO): NO